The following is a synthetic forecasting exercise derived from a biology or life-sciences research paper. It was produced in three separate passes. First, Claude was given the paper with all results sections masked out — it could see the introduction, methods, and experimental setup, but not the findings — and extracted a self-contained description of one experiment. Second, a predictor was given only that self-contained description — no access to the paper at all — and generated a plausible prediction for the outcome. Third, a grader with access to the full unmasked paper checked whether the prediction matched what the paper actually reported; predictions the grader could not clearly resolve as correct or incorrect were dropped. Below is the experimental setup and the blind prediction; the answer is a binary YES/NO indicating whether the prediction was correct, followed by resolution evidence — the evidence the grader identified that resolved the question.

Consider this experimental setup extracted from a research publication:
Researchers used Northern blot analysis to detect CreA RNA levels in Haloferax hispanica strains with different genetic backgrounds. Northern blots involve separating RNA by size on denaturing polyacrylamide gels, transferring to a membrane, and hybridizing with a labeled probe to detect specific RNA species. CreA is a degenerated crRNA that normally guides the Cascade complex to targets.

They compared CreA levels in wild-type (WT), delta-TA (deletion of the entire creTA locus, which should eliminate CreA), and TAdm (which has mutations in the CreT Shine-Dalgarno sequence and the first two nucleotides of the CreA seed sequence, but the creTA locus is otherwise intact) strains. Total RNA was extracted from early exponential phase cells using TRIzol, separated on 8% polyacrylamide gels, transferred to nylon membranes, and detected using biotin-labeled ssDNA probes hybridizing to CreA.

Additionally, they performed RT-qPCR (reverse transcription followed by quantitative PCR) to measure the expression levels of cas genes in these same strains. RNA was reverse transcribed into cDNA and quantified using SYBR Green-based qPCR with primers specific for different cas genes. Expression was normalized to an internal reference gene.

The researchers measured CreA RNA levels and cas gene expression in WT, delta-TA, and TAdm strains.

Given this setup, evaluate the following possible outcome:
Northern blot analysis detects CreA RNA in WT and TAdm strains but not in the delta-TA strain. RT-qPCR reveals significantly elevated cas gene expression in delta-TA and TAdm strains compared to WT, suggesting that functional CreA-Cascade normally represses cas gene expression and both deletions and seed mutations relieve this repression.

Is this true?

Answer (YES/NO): NO